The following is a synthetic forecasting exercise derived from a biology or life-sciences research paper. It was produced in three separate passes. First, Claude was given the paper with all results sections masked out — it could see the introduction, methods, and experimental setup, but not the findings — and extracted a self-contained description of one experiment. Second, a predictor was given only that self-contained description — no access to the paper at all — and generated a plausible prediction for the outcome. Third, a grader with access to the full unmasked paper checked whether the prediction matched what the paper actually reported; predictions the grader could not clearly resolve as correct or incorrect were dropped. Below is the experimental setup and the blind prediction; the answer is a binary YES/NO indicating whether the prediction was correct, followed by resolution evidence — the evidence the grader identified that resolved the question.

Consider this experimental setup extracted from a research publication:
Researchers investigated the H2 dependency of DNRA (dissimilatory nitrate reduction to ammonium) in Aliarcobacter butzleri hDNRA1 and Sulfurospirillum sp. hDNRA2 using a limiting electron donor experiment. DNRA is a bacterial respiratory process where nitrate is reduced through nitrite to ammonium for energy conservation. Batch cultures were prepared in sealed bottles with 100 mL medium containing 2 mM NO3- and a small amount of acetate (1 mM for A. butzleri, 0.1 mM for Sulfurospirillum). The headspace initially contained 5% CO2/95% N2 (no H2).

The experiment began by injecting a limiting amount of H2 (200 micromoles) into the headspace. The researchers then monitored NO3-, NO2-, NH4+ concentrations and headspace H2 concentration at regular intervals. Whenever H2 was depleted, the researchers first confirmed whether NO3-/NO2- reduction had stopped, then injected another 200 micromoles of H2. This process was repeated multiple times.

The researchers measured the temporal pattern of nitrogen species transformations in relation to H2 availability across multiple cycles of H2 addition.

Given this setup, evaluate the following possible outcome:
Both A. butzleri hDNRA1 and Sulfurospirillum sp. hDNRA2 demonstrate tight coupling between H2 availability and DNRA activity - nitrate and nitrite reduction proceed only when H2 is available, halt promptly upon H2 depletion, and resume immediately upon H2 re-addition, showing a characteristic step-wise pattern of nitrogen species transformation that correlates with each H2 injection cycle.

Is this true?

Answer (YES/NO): NO